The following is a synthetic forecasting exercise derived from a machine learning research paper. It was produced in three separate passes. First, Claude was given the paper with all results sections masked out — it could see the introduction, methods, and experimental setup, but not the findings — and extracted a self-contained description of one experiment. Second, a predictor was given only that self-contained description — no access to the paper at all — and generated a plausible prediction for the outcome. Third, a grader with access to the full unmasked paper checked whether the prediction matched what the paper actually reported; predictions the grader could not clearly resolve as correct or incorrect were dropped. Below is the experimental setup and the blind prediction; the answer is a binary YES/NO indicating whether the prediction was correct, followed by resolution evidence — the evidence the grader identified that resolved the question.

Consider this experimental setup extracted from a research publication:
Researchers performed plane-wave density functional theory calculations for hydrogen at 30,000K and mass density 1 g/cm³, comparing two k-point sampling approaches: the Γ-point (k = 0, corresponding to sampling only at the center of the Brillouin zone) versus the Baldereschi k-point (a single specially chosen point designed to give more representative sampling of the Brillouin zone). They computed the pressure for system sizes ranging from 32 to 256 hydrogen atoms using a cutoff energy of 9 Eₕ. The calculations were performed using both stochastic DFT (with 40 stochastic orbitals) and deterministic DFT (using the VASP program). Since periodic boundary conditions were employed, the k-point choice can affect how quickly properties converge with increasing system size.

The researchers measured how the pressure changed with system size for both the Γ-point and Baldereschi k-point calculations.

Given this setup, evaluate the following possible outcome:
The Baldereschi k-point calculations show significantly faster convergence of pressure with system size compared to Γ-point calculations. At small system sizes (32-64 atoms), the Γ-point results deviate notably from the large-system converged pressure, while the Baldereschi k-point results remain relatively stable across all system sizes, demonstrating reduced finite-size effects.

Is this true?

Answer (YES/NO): NO